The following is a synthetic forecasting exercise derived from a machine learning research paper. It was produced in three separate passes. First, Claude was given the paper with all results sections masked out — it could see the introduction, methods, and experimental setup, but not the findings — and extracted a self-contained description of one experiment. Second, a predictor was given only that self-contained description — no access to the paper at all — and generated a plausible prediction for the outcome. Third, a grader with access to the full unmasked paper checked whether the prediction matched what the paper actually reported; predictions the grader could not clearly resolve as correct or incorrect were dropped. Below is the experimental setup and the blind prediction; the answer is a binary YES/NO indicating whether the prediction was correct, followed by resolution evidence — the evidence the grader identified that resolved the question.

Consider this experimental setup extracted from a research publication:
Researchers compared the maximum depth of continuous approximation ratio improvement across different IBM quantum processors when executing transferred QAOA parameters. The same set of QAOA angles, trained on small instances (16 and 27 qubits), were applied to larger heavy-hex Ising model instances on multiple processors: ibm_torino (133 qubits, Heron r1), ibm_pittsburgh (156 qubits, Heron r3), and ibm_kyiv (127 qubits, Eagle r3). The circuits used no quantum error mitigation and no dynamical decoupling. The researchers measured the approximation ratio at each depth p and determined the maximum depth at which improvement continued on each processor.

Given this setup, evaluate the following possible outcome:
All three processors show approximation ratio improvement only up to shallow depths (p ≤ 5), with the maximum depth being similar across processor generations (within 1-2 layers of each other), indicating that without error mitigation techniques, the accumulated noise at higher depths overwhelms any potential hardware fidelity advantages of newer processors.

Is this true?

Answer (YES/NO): NO